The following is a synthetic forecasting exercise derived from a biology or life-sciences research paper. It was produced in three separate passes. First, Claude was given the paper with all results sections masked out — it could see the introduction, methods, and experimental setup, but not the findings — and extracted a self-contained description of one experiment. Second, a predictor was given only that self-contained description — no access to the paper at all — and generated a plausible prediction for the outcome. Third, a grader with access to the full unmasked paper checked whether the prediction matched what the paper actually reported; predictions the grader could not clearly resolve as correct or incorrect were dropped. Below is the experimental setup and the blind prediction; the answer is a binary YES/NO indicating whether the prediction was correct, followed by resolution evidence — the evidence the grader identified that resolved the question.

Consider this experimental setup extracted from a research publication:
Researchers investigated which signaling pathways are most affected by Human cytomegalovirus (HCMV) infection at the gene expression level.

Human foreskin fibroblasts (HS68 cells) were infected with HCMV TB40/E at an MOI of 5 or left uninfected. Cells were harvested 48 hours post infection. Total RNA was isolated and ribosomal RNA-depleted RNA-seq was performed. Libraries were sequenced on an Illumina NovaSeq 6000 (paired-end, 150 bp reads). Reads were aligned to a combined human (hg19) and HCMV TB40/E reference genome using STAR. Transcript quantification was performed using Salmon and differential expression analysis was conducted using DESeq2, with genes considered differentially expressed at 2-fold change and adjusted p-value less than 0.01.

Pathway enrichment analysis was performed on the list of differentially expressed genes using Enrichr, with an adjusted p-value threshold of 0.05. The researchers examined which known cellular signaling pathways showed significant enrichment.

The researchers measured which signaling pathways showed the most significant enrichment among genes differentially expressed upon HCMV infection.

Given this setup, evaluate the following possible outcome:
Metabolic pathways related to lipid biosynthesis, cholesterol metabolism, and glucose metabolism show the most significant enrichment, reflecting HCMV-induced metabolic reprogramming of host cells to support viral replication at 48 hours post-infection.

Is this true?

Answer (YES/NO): NO